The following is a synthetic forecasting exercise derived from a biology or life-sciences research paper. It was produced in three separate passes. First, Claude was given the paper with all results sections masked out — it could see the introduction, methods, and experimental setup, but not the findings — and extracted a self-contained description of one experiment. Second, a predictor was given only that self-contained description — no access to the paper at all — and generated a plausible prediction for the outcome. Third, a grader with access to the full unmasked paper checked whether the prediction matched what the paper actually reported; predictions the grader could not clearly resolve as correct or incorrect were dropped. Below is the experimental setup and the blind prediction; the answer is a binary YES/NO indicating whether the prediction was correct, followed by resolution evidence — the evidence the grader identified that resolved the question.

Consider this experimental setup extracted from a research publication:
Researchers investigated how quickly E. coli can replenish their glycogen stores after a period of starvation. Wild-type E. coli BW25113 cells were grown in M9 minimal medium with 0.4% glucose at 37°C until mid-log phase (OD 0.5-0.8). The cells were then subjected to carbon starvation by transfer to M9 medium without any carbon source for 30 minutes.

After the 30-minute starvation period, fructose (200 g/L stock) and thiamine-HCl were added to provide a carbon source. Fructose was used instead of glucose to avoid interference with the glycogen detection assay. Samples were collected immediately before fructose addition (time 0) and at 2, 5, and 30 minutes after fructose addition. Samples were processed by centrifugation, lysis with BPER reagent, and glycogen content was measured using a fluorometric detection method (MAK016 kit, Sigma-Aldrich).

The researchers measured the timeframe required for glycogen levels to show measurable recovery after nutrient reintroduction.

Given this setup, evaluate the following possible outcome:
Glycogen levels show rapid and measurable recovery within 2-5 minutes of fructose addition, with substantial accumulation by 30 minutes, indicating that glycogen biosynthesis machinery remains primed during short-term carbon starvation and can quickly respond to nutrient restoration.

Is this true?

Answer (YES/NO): YES